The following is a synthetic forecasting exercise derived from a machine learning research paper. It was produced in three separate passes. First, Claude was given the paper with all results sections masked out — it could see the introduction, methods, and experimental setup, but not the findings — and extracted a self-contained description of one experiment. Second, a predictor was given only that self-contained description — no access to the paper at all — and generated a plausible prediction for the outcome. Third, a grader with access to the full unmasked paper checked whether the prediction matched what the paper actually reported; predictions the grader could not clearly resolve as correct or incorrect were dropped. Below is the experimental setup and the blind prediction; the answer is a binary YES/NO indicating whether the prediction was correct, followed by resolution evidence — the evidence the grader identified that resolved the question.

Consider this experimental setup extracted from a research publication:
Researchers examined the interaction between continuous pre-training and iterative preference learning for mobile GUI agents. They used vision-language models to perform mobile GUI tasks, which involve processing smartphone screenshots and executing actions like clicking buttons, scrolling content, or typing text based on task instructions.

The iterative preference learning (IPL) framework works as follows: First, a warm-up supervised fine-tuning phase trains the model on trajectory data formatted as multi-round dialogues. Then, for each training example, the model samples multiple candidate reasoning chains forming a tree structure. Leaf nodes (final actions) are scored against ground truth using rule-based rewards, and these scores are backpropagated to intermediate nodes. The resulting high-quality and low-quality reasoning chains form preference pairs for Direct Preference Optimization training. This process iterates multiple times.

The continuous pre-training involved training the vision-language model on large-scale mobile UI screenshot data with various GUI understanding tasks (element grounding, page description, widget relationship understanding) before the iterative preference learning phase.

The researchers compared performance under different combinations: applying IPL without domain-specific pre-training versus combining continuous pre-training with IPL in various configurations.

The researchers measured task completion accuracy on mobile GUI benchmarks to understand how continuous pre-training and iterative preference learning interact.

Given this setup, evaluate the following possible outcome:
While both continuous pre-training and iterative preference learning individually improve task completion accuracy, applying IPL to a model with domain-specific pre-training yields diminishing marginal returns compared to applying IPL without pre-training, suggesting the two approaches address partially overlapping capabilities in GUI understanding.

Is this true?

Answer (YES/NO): YES